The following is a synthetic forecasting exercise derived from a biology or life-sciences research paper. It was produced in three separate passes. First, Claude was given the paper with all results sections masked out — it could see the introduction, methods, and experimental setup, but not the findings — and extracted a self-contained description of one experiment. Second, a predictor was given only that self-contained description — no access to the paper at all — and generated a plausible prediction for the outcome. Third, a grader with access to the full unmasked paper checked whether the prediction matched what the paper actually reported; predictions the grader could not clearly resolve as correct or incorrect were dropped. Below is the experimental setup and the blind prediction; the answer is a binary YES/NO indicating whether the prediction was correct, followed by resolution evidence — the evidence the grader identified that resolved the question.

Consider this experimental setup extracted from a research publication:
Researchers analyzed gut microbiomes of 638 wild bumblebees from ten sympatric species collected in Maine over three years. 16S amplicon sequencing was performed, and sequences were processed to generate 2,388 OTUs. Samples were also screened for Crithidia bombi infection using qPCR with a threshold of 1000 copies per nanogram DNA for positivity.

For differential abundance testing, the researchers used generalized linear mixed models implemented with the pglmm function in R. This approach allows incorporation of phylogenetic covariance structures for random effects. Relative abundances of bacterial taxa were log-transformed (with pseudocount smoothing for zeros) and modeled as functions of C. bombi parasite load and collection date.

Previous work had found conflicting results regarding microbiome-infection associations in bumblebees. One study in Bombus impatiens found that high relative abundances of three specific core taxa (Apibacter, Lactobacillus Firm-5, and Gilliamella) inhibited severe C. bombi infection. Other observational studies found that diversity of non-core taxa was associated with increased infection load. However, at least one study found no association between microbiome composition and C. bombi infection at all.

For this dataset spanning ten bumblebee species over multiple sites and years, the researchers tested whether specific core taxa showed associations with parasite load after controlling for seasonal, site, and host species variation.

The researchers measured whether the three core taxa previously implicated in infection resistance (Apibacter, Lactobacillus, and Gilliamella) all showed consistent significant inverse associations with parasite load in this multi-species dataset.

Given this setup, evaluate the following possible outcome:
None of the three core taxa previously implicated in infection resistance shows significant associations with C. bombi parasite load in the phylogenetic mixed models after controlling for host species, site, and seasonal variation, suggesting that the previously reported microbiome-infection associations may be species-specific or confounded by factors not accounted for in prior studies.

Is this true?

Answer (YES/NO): NO